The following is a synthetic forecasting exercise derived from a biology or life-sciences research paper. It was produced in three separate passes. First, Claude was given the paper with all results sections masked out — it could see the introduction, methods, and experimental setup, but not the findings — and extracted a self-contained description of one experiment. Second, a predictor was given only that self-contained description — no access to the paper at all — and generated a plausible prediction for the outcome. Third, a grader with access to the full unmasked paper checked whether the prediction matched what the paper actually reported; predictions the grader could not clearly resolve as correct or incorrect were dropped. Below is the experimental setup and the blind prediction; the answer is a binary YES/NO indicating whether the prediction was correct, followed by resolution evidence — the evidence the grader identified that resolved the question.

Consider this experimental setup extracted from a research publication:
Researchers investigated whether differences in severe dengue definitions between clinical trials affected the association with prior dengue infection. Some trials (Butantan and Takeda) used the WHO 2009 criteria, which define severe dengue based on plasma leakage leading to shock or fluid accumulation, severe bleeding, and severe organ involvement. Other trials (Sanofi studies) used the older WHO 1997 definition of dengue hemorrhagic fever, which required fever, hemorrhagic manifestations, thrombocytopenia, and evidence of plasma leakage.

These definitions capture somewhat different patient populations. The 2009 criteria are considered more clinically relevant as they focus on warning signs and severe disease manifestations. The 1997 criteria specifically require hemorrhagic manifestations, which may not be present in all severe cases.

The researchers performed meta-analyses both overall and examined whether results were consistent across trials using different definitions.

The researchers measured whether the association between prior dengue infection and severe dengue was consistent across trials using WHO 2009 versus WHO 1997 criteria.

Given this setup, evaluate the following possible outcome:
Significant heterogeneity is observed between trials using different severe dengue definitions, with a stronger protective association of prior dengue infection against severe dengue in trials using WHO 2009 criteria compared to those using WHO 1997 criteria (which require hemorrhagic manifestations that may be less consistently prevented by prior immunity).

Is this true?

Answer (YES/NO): NO